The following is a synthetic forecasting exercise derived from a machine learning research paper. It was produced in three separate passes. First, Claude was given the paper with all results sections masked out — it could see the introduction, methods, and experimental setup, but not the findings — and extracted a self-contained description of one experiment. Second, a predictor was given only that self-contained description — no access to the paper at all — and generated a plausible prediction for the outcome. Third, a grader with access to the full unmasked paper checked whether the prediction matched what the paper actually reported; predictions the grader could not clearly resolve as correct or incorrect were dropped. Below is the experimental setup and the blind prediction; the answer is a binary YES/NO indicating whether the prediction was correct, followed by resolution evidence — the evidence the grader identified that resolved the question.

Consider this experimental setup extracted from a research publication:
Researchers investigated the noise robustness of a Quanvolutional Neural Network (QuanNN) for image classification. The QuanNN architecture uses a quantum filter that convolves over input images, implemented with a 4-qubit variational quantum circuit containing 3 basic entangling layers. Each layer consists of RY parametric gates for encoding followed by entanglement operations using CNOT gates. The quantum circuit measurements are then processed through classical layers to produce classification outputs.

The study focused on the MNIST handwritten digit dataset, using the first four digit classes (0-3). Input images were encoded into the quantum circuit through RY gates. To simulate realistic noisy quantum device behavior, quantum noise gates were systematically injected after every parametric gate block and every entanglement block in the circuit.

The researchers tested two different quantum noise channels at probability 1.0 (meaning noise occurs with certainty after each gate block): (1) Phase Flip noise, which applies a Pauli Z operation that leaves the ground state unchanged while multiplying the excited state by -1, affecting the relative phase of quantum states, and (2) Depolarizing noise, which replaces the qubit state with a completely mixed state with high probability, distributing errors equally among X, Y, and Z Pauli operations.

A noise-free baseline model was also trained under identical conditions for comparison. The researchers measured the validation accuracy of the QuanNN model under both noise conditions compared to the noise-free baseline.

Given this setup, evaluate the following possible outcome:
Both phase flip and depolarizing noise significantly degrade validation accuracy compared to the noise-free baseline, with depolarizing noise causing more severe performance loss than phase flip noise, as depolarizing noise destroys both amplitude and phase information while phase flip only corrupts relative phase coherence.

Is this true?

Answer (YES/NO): NO